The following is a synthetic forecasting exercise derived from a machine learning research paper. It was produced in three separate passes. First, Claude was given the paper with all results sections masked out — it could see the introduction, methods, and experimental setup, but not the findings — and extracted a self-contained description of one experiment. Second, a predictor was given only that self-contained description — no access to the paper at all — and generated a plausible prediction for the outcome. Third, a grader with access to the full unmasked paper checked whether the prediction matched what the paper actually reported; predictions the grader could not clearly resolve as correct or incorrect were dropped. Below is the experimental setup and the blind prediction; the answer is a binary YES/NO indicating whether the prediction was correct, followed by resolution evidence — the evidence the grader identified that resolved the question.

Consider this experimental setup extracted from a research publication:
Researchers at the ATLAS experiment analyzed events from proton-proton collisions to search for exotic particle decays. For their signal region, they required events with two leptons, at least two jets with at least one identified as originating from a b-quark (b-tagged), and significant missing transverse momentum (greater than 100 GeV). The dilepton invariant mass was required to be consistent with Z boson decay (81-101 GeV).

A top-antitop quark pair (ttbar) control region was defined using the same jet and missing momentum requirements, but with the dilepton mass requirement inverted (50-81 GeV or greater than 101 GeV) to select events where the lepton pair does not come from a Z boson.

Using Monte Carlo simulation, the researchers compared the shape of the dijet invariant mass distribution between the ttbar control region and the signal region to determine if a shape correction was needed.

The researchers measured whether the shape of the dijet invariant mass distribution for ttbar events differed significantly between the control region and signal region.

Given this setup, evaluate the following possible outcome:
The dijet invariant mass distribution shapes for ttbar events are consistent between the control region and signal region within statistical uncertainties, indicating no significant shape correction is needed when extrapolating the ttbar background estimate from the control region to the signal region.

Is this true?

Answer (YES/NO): YES